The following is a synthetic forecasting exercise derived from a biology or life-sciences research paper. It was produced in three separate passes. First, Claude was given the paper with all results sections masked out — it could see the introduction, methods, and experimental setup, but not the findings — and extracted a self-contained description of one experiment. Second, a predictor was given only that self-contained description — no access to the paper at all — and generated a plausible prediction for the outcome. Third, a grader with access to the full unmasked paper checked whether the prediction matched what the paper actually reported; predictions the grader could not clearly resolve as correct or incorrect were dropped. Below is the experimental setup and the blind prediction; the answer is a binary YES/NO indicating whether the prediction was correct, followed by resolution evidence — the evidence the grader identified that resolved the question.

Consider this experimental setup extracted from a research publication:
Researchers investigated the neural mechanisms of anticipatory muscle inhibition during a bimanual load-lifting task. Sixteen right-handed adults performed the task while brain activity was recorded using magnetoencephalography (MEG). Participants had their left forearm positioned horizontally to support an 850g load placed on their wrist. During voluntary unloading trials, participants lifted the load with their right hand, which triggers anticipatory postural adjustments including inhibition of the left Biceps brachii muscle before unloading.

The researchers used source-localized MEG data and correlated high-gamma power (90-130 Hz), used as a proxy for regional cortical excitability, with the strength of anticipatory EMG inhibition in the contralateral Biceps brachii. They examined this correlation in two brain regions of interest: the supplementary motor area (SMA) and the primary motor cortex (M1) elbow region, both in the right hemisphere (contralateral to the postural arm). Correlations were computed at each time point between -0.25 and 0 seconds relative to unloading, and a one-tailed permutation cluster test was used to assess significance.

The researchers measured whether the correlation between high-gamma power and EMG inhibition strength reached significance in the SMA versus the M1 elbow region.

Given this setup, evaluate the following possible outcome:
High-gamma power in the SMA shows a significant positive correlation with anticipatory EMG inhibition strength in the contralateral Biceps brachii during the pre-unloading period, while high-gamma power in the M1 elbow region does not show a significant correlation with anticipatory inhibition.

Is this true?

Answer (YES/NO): YES